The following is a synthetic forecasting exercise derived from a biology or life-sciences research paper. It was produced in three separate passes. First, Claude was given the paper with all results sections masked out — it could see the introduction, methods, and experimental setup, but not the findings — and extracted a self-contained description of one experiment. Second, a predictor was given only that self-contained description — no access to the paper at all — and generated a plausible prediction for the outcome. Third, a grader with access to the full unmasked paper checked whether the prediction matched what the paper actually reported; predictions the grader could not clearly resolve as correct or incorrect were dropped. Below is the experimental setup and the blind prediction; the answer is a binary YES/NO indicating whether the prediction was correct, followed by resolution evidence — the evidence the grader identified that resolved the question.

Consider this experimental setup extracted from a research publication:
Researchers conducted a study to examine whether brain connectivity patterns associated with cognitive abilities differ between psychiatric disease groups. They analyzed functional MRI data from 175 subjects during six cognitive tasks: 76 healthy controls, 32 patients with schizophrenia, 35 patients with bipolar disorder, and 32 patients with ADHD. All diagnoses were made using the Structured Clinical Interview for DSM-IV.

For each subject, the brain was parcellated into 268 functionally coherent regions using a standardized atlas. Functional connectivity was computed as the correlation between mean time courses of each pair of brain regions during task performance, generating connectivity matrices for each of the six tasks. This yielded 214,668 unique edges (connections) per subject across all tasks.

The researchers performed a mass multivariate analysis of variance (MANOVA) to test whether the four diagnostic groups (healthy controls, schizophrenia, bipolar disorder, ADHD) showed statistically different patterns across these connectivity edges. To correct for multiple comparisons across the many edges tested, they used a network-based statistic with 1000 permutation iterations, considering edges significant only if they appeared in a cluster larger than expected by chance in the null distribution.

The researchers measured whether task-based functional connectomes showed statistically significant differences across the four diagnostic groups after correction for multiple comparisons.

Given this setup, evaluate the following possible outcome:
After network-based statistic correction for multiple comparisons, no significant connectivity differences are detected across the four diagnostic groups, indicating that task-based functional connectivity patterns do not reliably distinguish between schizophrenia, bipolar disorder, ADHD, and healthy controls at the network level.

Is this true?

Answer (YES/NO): NO